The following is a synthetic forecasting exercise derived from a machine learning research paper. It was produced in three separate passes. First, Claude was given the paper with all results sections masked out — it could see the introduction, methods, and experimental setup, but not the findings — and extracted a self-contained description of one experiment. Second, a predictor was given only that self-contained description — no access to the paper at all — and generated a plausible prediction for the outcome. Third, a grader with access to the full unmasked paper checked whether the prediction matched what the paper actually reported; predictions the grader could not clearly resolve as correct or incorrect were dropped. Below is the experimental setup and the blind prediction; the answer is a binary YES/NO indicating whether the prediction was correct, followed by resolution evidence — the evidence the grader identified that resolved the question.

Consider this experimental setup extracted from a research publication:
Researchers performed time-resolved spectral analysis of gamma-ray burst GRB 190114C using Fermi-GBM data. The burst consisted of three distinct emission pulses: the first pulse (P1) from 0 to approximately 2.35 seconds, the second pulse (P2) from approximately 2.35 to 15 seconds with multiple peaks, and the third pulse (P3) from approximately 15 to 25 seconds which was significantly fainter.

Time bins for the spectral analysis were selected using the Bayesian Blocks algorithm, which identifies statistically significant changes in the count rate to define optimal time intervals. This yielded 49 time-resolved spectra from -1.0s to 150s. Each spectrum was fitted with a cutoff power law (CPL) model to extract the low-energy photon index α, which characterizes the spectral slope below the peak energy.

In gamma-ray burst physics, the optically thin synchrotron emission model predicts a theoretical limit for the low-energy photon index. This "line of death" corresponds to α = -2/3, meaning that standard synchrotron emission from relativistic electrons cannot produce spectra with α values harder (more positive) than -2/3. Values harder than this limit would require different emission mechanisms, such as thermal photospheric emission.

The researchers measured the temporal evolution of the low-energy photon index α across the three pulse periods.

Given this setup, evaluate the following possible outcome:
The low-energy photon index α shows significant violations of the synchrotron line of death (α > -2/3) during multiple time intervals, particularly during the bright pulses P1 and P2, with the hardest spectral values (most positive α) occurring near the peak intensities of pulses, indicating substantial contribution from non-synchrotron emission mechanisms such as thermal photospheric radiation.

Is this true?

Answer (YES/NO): YES